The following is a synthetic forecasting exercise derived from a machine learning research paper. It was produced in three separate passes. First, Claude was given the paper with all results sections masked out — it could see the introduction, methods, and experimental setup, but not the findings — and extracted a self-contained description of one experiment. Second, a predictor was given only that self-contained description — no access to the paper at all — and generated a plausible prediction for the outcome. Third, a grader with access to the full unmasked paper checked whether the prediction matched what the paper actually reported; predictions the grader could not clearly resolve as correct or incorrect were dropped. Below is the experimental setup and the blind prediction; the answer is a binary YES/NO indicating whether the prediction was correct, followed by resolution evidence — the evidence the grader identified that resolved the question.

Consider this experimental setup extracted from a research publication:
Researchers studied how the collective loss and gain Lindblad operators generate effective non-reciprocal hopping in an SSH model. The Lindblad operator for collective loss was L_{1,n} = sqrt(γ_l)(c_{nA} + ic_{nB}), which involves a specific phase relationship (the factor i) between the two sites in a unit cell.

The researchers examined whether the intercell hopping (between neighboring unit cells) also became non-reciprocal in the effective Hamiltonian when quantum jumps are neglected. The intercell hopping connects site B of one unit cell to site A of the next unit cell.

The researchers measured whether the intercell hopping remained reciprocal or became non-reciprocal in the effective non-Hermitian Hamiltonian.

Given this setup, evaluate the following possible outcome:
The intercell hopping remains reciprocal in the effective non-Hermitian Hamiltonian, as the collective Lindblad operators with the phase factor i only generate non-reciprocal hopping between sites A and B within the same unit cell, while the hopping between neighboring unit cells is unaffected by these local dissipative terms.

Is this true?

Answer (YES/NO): YES